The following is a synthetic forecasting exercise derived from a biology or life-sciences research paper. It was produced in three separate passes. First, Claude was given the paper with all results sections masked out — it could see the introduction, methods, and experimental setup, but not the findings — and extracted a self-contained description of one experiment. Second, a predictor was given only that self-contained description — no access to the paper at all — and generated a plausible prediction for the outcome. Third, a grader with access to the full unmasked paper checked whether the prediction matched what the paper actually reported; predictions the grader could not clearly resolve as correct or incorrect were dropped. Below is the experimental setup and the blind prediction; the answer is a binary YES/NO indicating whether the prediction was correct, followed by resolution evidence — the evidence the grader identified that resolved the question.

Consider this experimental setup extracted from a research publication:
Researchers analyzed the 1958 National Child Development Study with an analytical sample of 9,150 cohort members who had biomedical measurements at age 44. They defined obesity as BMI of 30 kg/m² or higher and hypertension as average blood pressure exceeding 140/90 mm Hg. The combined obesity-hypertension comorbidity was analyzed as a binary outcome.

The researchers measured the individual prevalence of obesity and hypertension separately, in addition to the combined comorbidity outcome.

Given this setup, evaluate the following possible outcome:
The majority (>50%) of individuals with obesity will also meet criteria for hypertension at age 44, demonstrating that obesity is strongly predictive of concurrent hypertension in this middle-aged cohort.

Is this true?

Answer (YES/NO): NO